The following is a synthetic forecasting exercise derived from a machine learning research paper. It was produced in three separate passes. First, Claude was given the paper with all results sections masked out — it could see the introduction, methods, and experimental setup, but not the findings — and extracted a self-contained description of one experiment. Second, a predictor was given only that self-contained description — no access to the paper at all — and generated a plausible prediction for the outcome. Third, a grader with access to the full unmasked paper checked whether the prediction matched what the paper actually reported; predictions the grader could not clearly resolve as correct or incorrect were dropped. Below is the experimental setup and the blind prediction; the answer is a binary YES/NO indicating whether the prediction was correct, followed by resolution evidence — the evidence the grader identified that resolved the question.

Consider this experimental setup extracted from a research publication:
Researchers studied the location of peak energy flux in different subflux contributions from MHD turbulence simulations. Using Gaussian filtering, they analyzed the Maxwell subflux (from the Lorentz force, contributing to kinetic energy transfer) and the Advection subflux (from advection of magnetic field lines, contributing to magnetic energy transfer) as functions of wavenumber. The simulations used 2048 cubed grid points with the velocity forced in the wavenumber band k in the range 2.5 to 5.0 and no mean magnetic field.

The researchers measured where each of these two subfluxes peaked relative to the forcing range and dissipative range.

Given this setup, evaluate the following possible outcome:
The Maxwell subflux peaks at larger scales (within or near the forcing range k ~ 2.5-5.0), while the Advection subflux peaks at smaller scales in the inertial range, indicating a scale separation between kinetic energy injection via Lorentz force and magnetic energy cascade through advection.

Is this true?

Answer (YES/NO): NO